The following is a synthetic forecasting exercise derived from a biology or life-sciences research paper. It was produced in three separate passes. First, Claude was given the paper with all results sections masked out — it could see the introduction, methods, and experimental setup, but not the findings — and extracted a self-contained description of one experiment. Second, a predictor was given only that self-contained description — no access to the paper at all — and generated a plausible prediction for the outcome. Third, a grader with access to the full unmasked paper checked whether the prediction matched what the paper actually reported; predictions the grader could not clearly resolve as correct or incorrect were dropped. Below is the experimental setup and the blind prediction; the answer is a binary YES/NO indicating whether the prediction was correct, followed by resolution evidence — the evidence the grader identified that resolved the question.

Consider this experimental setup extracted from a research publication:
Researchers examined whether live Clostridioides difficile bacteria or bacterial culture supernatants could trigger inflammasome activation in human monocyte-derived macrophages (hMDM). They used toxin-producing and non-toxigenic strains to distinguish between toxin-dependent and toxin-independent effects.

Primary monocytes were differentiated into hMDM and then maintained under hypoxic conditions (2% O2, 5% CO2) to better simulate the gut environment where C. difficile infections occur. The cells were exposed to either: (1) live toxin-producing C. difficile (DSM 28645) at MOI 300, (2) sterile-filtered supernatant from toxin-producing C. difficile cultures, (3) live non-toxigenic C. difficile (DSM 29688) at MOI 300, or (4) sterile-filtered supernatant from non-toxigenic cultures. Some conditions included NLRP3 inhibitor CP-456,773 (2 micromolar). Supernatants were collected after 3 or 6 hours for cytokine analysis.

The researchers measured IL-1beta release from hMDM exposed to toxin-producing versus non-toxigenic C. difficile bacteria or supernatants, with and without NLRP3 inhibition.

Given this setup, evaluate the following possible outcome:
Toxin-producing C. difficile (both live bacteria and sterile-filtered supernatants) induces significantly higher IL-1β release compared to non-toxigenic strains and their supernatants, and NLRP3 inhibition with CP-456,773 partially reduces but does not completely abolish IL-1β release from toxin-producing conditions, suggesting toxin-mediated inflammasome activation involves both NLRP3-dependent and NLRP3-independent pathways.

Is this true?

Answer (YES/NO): NO